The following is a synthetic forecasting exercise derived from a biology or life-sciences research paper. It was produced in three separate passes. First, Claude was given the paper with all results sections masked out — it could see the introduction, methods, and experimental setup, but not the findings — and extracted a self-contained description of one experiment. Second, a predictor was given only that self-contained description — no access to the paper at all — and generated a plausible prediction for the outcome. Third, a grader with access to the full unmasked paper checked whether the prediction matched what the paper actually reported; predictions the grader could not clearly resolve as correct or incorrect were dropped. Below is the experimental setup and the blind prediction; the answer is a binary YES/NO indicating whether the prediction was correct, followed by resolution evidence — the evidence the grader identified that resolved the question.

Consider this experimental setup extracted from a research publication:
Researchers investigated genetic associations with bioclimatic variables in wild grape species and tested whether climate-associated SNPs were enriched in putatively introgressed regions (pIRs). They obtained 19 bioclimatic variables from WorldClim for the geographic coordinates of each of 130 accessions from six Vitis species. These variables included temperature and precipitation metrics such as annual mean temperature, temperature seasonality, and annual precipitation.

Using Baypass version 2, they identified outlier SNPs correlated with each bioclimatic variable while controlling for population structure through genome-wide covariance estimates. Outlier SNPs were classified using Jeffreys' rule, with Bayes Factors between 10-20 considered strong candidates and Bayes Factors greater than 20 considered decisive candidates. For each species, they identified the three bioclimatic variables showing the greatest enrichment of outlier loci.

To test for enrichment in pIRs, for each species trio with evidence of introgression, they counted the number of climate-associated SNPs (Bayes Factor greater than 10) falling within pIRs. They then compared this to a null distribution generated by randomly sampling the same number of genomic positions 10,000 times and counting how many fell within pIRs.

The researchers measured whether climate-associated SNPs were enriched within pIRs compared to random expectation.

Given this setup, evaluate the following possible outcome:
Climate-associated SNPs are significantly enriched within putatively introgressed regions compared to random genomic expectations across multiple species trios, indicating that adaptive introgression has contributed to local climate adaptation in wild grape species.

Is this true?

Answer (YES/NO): YES